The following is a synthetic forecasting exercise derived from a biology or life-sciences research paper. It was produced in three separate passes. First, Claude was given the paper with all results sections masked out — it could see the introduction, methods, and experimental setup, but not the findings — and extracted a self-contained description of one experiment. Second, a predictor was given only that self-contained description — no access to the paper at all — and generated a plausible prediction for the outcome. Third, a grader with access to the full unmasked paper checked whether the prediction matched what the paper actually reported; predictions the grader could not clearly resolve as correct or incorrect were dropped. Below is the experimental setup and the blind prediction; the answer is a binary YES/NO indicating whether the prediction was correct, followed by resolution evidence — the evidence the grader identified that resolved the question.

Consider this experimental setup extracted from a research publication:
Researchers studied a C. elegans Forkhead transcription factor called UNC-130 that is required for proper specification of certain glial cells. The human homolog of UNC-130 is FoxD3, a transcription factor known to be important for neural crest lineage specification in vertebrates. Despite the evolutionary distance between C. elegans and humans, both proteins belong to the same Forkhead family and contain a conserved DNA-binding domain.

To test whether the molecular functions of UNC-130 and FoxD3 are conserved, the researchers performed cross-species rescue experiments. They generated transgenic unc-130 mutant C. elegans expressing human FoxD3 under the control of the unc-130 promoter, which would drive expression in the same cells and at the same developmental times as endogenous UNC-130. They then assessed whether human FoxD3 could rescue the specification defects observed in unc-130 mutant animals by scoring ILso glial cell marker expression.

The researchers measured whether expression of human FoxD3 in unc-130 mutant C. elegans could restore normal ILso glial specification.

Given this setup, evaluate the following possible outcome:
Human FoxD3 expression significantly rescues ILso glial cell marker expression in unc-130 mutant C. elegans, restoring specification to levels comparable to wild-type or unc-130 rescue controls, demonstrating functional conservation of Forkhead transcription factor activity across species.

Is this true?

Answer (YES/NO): YES